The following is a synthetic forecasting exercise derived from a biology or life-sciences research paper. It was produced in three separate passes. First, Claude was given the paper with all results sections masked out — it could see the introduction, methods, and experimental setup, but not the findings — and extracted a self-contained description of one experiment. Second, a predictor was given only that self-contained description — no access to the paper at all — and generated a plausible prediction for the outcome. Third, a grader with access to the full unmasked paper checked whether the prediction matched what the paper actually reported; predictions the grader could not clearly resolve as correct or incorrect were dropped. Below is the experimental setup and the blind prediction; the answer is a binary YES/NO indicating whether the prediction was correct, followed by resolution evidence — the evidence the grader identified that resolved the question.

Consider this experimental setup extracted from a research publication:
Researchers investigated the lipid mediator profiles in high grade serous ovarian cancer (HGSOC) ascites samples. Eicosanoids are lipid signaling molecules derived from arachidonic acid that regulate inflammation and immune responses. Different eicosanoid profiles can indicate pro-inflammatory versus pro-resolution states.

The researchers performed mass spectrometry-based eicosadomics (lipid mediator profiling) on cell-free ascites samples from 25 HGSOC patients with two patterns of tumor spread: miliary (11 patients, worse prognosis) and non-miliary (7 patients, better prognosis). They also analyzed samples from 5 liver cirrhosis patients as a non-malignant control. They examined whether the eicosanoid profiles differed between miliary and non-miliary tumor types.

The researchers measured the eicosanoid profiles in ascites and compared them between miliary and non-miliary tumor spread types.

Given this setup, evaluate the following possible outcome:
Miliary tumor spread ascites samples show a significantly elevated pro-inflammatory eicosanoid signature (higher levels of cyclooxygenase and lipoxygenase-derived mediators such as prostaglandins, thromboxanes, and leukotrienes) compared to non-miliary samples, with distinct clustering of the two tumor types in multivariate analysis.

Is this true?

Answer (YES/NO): NO